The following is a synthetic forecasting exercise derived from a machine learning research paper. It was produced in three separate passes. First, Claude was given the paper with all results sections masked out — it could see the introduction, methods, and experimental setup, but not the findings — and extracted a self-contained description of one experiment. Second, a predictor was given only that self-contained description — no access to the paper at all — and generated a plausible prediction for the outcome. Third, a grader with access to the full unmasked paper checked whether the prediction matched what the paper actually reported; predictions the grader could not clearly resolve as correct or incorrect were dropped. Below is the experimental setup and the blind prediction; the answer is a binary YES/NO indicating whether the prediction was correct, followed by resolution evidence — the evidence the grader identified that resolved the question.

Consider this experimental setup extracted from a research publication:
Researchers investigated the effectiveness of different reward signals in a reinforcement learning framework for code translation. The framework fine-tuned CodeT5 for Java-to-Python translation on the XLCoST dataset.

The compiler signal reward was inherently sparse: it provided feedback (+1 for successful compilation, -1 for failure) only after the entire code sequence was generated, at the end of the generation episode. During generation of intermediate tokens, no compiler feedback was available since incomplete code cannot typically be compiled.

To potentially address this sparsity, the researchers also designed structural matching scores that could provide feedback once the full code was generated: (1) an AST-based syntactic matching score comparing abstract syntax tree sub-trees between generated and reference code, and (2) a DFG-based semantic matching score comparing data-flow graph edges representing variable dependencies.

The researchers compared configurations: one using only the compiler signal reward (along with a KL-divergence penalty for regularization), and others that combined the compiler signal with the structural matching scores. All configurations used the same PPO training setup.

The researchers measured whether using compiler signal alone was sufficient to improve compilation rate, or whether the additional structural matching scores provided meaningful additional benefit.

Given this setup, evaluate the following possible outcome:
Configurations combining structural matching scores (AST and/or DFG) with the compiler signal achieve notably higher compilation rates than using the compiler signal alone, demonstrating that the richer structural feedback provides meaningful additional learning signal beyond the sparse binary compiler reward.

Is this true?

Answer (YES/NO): YES